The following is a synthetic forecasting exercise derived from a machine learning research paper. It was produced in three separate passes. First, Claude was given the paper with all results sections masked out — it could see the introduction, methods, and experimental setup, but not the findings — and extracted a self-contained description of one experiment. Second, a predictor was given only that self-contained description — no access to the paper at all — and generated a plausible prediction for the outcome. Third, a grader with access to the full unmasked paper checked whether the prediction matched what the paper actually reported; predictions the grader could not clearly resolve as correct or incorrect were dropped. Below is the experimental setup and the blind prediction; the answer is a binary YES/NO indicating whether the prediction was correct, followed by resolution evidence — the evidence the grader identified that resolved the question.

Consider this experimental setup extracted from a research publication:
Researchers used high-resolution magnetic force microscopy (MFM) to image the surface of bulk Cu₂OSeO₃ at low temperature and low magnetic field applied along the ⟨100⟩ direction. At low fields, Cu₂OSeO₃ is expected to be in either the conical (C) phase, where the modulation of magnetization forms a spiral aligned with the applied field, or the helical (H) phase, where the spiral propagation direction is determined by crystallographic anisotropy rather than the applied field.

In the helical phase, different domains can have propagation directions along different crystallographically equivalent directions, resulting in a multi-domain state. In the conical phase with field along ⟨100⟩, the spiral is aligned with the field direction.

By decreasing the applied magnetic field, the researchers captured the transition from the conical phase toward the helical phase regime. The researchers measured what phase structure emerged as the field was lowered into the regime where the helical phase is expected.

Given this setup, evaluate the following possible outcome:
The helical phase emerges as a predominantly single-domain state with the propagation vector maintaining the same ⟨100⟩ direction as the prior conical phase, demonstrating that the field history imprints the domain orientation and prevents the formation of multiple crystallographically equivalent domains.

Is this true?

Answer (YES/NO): NO